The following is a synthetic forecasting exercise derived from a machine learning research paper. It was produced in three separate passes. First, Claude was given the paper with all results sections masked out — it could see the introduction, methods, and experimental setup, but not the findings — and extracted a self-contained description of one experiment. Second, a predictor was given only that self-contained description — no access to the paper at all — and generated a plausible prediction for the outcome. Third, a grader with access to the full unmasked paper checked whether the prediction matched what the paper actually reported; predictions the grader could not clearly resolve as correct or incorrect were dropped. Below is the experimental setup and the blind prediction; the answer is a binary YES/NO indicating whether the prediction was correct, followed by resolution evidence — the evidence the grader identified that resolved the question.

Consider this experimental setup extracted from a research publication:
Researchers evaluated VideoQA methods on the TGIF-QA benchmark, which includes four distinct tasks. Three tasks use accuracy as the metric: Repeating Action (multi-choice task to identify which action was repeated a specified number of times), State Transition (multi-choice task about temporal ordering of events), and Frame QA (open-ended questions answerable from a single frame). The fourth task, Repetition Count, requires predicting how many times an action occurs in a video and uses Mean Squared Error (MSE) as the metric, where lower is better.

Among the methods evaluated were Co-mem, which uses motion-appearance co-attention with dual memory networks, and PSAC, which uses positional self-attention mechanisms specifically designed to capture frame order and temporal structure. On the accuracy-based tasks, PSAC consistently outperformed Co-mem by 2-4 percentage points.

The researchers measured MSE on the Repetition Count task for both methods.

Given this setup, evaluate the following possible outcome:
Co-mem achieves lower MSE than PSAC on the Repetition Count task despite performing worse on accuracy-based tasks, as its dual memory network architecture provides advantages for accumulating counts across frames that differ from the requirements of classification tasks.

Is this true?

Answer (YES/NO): YES